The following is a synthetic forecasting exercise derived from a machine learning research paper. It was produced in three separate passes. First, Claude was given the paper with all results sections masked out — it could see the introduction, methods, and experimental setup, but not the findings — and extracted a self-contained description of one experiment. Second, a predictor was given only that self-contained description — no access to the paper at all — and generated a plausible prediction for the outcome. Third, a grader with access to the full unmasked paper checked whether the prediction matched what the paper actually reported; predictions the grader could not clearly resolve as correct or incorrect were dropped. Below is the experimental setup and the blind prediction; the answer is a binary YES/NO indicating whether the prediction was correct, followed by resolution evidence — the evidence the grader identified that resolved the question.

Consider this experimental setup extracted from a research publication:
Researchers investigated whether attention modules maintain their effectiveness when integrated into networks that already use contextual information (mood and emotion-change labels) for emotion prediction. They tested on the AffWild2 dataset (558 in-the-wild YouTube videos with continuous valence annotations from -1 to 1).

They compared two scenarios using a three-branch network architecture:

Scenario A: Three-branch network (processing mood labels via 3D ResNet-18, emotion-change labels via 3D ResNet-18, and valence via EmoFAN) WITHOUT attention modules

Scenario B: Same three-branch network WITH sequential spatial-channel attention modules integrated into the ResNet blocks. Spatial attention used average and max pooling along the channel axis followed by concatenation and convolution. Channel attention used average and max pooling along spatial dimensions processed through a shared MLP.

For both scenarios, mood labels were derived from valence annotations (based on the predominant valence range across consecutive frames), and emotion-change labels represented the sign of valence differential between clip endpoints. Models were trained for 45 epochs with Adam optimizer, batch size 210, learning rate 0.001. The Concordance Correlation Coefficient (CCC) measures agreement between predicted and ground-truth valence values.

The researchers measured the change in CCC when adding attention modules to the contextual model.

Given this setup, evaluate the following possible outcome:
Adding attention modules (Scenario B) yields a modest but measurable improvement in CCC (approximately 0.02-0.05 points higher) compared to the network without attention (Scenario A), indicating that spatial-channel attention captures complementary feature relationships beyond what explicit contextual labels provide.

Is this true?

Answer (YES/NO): YES